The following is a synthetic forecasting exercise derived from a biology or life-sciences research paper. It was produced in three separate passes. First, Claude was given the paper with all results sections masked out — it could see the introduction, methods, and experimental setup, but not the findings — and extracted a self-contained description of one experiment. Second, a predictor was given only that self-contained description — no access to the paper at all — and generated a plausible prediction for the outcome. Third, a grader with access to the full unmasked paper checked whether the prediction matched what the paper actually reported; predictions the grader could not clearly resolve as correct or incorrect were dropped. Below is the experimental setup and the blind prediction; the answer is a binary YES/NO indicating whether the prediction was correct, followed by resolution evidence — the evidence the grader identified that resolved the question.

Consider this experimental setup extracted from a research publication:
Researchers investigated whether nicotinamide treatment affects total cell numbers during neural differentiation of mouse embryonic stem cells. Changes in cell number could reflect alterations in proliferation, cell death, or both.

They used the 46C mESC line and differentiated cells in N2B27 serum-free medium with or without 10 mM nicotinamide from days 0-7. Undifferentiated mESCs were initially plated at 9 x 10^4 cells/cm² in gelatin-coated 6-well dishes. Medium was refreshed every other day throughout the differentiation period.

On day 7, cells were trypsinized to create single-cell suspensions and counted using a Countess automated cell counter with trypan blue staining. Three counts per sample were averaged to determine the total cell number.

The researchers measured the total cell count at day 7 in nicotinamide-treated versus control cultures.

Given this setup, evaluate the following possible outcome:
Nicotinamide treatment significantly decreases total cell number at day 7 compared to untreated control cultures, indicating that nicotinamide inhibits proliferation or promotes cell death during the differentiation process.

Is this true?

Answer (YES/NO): YES